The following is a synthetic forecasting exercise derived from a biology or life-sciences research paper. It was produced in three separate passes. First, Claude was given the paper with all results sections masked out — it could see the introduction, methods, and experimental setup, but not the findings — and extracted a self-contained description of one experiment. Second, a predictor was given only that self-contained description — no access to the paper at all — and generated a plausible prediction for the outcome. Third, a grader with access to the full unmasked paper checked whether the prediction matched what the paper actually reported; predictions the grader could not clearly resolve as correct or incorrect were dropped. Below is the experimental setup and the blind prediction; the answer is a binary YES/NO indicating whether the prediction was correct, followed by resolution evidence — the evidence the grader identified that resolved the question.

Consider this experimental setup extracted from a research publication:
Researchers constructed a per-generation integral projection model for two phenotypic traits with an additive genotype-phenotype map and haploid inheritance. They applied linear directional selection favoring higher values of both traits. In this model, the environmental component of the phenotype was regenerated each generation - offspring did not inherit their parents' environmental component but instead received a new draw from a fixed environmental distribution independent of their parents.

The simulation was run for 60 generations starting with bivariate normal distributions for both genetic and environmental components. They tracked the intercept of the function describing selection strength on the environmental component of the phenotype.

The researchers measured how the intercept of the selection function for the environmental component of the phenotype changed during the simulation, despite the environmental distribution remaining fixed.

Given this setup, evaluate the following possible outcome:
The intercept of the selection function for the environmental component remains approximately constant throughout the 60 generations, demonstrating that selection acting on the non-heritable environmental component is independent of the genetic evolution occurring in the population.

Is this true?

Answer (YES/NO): NO